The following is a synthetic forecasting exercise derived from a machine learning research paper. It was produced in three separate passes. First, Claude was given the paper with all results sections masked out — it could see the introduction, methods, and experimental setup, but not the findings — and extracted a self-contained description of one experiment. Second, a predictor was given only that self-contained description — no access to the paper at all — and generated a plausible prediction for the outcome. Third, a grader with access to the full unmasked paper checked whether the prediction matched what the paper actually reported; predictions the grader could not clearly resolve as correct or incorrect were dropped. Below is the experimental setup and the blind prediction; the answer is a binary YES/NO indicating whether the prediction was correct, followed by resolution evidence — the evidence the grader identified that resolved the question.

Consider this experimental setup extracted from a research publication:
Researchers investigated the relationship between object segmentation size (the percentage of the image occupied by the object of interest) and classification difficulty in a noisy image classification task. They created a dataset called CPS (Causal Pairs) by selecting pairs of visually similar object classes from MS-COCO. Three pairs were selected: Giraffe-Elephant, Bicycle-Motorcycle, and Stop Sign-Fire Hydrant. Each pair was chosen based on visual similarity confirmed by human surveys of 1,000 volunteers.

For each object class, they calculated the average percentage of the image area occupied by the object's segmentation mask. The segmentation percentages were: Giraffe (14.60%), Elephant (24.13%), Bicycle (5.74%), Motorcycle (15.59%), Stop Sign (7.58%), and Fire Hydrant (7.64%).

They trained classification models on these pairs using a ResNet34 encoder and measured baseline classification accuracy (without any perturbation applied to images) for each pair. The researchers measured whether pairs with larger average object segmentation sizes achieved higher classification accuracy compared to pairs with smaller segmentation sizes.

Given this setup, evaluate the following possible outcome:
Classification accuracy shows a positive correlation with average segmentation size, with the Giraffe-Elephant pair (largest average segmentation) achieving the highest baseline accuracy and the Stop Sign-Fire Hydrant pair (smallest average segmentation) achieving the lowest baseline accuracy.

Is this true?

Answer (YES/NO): YES